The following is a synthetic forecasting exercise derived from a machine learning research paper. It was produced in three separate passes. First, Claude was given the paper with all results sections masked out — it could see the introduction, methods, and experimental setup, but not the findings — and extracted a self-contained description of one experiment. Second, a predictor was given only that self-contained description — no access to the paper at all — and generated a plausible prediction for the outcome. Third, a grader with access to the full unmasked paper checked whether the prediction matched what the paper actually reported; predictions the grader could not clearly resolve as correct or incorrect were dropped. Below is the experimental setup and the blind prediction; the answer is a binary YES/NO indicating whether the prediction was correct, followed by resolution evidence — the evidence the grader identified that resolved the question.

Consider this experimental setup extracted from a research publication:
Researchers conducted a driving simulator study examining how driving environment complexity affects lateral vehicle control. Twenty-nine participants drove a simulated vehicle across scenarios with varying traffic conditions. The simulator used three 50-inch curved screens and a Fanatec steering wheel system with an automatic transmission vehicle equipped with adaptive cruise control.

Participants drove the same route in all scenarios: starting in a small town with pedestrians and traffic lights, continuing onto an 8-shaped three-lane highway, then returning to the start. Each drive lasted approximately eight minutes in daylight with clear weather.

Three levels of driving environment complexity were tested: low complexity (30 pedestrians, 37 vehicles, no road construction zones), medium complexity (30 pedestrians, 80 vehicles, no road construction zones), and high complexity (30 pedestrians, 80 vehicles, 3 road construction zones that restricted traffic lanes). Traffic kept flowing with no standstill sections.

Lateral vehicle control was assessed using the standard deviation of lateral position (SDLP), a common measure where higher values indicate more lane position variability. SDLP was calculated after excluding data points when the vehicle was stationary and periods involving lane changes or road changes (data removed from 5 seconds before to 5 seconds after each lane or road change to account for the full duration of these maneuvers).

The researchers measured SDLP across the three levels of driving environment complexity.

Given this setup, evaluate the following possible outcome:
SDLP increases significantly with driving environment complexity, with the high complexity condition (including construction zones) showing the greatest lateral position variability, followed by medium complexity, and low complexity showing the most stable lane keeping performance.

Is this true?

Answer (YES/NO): NO